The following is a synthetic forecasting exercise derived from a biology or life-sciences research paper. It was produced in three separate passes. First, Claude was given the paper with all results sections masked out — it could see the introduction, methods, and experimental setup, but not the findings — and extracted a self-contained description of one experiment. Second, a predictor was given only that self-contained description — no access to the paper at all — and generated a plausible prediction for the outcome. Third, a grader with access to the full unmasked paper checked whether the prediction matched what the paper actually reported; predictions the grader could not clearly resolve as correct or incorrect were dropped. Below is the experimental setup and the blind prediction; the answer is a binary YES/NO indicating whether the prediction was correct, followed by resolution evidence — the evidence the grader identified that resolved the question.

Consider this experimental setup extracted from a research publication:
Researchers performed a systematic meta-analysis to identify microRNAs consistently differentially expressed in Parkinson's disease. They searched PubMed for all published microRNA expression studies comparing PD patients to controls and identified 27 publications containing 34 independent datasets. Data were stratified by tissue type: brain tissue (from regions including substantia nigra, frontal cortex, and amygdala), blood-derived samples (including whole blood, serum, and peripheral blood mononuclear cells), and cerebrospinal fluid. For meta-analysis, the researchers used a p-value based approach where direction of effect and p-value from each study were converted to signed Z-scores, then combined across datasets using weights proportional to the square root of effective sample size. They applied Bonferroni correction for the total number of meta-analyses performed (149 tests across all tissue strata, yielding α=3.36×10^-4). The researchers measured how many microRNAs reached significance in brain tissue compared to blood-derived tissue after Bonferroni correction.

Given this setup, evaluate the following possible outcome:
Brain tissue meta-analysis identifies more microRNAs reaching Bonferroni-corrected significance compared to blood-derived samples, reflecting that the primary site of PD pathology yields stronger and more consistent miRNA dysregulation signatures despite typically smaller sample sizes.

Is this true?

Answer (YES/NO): NO